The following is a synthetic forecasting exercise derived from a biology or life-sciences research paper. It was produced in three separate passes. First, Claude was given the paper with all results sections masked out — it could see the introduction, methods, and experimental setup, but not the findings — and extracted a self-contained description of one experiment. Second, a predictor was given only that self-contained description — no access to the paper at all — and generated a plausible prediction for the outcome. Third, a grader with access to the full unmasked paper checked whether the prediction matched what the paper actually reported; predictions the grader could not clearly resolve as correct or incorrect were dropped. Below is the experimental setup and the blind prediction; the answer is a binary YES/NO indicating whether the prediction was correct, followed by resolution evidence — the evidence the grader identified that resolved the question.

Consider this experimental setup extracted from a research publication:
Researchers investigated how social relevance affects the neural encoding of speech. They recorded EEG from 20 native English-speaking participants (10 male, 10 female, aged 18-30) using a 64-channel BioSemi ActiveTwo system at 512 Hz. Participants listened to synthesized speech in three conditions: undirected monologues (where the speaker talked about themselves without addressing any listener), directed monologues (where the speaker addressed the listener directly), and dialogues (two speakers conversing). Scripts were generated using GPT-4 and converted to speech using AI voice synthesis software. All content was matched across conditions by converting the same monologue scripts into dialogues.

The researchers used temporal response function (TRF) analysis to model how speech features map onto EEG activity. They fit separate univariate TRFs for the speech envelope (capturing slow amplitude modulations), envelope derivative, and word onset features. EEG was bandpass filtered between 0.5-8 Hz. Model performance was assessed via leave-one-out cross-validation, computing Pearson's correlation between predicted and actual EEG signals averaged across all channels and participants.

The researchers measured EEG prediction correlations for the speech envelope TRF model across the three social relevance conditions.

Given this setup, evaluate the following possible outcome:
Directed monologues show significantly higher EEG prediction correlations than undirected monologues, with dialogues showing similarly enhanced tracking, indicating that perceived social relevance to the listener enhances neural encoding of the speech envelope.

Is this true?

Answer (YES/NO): YES